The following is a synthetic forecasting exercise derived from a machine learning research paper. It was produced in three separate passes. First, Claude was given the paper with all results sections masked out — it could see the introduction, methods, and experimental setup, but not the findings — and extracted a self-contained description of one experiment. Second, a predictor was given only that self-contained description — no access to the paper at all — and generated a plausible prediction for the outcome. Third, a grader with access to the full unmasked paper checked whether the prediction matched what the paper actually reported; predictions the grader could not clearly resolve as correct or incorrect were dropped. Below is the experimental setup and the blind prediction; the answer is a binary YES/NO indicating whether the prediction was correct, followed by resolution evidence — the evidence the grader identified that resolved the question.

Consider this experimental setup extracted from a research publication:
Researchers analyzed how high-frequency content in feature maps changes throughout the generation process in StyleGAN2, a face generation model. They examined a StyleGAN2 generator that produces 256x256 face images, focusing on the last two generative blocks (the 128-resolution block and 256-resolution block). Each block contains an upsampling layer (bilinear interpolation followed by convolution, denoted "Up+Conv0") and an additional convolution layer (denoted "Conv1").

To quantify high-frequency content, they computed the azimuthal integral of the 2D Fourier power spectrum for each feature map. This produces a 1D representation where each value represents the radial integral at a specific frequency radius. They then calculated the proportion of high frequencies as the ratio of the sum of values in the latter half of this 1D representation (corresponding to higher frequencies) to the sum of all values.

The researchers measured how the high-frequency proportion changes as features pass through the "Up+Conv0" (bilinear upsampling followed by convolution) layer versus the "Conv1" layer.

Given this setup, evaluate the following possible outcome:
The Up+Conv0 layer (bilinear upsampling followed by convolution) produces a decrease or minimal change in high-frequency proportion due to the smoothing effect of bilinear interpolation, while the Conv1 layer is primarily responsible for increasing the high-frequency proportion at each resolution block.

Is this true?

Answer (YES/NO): YES